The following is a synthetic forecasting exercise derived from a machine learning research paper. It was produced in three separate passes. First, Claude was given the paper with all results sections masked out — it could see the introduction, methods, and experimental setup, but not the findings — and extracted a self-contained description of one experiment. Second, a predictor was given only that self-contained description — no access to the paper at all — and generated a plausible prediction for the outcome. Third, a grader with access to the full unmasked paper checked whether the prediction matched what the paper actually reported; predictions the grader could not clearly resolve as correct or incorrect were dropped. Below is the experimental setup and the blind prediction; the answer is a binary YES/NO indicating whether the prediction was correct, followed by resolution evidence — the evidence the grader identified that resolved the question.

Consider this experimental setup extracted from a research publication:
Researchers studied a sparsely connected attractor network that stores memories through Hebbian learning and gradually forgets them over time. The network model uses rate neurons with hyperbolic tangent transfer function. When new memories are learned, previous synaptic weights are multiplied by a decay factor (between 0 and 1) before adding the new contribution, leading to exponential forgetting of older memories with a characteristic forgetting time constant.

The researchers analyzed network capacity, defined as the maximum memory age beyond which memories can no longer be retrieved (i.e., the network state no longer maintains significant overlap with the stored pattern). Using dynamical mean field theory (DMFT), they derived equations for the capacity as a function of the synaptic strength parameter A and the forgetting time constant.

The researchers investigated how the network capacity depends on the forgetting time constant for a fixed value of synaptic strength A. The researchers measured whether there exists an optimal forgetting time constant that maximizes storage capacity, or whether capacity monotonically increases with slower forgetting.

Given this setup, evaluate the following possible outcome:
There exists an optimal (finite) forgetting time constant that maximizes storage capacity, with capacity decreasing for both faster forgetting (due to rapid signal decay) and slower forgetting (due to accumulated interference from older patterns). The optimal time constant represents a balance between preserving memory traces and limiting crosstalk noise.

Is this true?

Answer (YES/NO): YES